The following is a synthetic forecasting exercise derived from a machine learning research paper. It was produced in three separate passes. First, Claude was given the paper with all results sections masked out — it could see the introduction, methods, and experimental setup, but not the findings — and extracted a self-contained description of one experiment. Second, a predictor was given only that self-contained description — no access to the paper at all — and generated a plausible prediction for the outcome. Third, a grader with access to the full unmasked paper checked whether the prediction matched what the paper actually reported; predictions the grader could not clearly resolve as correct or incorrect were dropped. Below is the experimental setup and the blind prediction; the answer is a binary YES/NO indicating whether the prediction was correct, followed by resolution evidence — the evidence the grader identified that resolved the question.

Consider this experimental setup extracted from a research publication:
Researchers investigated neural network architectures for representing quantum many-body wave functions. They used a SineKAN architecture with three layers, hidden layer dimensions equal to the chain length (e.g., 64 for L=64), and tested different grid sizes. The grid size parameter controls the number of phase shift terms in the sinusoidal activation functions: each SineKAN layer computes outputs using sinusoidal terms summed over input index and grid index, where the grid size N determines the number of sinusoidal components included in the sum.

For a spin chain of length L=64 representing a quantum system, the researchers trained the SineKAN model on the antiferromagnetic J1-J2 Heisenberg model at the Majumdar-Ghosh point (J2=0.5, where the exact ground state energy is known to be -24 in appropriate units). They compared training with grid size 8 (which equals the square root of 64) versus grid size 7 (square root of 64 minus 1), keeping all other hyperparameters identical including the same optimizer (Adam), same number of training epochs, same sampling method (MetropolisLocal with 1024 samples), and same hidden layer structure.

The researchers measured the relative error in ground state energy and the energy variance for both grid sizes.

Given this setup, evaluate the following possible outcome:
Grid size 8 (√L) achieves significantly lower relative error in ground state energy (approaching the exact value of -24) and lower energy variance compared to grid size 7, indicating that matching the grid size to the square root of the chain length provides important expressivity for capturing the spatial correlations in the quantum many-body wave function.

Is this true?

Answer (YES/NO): NO